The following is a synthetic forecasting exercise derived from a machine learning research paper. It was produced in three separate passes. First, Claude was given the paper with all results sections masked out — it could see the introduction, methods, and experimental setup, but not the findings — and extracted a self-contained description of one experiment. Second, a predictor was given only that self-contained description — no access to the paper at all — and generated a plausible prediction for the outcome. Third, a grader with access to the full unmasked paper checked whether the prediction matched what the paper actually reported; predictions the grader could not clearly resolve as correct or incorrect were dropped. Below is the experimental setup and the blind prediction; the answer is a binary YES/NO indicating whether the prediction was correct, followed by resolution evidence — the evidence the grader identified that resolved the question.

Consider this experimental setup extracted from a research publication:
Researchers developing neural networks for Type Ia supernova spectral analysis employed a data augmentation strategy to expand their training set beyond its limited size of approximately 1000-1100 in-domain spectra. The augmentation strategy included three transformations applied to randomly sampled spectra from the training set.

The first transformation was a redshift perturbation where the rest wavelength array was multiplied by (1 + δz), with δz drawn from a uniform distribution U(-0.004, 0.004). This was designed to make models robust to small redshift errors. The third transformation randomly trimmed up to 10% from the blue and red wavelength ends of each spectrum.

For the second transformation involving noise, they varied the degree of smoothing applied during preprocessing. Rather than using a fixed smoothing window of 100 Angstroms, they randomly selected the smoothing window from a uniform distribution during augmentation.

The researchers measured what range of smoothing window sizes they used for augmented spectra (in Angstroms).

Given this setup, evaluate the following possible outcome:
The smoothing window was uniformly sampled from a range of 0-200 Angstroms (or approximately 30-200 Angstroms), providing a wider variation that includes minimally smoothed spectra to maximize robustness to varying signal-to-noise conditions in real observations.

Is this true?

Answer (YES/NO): NO